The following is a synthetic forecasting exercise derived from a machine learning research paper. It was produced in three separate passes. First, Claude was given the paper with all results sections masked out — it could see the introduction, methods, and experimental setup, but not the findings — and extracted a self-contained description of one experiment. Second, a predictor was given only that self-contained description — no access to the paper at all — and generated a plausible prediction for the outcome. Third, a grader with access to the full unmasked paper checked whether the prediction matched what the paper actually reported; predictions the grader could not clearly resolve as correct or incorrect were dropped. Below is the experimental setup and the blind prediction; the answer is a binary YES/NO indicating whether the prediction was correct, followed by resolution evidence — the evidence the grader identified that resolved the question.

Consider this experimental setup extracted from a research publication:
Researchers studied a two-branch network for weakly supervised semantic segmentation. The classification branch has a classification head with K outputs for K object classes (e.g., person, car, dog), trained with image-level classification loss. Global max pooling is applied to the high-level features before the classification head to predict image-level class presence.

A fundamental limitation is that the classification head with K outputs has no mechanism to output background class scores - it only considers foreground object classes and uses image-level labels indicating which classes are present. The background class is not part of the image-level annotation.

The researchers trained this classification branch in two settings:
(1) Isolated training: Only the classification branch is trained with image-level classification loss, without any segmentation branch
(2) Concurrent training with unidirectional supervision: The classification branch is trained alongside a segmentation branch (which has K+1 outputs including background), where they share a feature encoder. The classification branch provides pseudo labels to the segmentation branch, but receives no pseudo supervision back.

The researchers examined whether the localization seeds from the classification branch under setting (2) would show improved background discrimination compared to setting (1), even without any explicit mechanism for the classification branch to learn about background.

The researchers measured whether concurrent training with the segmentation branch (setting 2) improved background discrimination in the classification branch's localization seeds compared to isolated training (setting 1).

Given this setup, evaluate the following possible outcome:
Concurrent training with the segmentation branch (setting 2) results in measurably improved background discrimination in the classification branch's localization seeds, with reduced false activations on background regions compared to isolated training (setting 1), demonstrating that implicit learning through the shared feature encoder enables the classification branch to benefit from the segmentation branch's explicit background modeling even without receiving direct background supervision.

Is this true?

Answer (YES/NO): NO